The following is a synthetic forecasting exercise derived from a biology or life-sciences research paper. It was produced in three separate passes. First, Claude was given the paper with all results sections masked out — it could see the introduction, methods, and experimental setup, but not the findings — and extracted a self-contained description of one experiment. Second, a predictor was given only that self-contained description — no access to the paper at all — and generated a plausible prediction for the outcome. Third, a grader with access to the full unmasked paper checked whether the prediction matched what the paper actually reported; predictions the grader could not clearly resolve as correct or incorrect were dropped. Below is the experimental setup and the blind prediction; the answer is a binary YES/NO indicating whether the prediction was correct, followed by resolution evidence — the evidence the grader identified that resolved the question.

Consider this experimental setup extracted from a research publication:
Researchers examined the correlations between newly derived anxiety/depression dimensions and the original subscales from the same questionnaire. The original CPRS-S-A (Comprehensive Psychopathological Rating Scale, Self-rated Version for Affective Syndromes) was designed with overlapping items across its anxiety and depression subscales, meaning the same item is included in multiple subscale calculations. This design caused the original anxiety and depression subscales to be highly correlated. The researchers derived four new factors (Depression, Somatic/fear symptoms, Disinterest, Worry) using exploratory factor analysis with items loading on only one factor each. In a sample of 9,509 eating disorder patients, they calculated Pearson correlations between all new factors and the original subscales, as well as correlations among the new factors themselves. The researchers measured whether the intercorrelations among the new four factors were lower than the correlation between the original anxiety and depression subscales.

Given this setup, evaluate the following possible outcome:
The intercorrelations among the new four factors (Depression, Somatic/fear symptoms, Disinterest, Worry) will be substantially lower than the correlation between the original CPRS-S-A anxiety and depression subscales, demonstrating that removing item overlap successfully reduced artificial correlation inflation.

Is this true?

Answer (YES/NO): YES